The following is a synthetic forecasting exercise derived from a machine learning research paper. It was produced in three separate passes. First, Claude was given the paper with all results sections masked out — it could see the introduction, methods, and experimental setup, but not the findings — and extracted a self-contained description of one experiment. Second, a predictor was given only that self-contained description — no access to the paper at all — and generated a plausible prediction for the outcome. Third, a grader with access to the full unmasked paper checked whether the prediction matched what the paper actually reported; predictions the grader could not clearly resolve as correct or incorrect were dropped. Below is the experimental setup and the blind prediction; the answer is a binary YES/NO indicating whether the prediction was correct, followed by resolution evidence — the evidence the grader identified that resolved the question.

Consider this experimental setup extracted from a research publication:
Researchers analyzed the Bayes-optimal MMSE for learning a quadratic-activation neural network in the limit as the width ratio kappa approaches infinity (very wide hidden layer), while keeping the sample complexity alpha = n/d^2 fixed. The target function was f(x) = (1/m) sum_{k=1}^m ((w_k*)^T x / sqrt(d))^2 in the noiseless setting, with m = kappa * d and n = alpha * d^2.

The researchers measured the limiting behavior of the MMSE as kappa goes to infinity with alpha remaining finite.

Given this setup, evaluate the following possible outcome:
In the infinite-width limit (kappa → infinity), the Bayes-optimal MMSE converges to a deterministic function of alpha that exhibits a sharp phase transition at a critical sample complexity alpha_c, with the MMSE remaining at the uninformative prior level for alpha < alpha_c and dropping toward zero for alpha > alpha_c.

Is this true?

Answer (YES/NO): NO